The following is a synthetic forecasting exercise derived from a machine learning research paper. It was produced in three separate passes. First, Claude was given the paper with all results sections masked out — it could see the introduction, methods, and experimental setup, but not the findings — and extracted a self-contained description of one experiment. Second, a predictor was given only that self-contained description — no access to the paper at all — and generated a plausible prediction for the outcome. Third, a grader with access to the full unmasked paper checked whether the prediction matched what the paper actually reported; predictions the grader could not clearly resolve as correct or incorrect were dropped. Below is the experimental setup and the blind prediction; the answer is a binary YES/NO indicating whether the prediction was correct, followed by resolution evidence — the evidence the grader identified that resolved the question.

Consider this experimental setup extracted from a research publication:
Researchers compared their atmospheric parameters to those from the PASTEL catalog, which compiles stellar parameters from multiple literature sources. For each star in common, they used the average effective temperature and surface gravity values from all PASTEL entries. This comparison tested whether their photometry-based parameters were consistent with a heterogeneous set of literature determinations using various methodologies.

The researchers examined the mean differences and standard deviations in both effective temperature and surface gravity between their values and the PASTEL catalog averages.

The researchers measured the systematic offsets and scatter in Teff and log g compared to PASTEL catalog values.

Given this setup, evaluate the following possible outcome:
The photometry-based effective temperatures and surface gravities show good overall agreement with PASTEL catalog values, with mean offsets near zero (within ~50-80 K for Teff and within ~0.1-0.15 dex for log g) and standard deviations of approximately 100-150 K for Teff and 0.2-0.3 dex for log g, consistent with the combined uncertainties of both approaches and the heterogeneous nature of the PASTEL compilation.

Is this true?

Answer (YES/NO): NO